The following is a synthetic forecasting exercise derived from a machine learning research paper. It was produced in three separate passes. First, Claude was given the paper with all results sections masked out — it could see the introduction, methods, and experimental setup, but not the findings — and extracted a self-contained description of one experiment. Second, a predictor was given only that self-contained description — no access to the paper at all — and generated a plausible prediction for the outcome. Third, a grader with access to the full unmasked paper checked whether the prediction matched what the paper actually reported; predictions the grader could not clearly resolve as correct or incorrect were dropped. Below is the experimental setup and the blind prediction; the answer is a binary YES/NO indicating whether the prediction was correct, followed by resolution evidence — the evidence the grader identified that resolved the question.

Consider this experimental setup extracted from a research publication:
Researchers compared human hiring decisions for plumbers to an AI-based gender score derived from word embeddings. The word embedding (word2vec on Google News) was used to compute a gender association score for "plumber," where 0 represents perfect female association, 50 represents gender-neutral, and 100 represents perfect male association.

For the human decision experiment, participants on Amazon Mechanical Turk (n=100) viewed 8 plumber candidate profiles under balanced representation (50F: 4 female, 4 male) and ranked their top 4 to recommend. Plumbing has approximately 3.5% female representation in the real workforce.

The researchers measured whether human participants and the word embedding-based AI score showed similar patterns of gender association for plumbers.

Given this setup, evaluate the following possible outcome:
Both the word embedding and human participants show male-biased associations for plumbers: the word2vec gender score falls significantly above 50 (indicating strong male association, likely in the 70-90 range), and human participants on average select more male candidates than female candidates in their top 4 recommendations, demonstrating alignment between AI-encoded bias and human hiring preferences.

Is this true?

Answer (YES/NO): NO